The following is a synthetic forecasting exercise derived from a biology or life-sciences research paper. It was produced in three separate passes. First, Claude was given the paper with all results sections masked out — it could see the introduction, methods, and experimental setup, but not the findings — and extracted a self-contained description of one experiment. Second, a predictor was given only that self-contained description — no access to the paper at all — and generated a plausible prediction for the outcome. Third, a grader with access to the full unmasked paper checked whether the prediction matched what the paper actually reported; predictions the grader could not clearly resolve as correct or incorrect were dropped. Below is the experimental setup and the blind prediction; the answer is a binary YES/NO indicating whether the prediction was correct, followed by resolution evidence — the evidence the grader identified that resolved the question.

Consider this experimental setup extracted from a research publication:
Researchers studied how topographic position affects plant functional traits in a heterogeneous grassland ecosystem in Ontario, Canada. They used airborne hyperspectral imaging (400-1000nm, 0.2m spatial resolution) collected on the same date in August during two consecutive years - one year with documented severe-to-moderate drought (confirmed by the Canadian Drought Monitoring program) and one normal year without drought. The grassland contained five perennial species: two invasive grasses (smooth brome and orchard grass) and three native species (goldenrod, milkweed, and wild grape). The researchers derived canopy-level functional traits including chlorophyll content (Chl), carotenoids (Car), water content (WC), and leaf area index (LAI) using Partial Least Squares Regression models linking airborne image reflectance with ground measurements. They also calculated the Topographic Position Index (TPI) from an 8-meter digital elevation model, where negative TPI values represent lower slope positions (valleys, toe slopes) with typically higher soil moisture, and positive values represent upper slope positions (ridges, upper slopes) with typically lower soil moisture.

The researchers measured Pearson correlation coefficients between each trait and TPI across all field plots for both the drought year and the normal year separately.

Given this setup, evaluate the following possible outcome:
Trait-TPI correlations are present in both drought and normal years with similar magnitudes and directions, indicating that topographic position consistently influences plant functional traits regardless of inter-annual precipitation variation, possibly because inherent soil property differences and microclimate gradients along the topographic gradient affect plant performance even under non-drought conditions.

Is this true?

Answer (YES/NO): NO